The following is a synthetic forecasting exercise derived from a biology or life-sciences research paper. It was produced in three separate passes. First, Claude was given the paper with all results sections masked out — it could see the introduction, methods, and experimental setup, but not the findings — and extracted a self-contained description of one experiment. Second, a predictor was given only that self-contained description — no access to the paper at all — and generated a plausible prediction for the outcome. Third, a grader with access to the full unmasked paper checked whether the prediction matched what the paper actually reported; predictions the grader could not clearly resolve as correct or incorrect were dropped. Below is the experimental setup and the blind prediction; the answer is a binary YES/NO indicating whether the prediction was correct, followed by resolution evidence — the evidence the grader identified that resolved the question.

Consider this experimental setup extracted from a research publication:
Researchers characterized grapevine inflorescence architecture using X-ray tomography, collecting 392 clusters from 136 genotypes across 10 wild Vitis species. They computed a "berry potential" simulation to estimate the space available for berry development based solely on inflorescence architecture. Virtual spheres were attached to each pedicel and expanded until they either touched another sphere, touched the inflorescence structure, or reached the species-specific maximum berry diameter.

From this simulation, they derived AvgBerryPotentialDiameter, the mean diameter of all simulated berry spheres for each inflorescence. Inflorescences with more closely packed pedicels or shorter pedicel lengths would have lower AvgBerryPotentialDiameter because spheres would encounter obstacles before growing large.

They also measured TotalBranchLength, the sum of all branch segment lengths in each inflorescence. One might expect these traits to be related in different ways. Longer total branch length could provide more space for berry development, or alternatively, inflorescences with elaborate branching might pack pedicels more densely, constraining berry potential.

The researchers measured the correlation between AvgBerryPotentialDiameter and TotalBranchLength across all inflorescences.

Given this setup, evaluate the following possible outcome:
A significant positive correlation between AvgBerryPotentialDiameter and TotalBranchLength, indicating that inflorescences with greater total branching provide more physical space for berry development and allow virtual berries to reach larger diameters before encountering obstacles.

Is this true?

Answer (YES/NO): NO